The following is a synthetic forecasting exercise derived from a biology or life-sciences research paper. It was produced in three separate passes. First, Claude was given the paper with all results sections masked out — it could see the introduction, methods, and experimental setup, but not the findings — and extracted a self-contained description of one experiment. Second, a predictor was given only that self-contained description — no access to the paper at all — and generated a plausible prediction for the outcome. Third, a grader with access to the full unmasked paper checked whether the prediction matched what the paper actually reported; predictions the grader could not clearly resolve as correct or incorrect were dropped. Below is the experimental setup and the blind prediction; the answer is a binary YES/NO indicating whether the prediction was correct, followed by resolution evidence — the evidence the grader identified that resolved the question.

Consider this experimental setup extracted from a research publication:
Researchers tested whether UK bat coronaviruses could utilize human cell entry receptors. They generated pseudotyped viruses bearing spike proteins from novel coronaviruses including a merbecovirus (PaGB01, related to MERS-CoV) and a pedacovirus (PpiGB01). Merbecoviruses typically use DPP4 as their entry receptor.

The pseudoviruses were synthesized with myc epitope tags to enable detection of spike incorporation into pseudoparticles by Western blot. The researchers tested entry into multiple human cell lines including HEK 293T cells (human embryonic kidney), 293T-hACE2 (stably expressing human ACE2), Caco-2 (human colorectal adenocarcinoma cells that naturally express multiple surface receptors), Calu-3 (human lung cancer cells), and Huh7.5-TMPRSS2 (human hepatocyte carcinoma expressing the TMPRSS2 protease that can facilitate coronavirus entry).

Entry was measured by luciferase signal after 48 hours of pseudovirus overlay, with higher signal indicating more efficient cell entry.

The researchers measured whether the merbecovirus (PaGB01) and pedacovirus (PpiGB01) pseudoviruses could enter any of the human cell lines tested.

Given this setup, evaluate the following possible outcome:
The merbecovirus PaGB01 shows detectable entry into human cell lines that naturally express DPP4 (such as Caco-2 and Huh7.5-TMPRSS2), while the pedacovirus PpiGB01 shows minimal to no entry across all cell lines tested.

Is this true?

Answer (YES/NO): NO